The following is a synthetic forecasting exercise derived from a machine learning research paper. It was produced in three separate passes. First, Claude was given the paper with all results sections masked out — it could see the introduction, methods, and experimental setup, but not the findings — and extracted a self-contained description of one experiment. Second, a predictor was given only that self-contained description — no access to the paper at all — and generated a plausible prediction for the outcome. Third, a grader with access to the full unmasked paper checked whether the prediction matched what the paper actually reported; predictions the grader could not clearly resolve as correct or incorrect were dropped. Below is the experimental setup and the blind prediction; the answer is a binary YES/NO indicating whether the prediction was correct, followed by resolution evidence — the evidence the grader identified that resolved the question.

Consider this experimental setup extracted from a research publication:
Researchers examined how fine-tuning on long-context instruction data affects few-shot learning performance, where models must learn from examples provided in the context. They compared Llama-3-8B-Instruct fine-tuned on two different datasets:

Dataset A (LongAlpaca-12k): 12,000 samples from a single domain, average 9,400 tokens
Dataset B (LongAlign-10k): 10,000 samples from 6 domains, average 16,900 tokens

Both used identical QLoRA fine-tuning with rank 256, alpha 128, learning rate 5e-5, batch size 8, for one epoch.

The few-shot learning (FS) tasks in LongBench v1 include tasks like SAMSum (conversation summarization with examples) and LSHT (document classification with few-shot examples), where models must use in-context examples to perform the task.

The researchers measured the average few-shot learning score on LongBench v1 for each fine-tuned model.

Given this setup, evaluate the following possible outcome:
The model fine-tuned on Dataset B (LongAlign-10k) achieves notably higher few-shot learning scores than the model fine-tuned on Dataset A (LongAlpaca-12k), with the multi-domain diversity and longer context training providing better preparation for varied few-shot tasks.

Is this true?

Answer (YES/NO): NO